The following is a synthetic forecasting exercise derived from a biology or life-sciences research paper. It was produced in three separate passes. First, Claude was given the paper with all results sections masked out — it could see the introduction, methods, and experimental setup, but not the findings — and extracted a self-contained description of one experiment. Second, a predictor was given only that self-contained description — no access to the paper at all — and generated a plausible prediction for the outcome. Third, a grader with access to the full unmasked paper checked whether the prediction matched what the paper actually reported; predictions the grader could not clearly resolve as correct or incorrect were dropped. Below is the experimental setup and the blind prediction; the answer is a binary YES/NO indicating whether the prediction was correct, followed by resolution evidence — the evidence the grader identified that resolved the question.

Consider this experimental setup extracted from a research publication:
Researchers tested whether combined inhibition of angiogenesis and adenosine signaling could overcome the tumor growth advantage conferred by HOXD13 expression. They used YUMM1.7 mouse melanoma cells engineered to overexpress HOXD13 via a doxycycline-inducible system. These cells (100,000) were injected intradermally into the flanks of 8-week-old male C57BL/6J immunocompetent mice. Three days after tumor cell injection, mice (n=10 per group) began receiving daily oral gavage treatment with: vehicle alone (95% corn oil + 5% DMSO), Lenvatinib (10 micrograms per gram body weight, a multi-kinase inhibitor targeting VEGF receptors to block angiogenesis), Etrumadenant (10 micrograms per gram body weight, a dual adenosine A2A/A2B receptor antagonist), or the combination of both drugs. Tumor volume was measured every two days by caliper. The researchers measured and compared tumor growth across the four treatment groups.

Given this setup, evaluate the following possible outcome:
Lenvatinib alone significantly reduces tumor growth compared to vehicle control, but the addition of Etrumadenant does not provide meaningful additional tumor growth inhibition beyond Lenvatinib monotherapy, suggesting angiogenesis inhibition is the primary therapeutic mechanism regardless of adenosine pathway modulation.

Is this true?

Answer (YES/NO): NO